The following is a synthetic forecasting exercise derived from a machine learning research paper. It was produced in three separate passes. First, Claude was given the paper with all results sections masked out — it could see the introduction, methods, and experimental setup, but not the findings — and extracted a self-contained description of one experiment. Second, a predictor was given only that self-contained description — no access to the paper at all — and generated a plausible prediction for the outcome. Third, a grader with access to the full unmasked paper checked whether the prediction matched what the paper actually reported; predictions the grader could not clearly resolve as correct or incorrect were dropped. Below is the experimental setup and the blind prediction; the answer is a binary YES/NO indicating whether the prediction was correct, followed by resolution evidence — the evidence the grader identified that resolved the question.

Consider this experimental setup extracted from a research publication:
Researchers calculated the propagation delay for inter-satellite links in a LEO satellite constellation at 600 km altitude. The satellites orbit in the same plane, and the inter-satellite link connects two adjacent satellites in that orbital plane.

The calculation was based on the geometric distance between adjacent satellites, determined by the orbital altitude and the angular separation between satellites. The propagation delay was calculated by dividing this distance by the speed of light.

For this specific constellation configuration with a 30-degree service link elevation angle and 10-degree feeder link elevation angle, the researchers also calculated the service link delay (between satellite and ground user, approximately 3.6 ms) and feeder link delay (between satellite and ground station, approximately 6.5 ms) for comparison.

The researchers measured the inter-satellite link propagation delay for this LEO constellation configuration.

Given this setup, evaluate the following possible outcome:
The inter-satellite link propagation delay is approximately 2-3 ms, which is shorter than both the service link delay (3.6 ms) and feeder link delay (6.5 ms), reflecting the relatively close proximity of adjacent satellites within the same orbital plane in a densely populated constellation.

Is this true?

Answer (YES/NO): NO